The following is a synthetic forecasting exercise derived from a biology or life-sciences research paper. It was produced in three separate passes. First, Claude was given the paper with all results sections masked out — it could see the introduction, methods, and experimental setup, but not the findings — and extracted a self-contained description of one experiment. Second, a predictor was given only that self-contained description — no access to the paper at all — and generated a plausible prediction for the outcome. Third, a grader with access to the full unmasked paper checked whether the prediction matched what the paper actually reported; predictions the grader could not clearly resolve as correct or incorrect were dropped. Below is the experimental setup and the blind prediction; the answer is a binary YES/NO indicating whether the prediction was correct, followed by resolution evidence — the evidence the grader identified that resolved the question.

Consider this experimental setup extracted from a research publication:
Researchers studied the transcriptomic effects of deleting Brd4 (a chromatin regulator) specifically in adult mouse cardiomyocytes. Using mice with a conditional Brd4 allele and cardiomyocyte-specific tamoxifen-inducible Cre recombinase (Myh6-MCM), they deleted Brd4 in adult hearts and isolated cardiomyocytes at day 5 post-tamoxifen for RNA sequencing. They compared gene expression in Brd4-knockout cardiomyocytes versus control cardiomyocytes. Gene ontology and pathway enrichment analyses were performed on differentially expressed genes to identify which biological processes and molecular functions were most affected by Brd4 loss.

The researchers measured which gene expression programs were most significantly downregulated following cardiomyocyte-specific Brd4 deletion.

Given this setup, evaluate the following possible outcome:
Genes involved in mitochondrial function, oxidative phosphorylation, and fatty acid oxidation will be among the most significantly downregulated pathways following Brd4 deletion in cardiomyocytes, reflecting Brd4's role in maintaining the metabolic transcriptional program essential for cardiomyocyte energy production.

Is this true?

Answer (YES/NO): YES